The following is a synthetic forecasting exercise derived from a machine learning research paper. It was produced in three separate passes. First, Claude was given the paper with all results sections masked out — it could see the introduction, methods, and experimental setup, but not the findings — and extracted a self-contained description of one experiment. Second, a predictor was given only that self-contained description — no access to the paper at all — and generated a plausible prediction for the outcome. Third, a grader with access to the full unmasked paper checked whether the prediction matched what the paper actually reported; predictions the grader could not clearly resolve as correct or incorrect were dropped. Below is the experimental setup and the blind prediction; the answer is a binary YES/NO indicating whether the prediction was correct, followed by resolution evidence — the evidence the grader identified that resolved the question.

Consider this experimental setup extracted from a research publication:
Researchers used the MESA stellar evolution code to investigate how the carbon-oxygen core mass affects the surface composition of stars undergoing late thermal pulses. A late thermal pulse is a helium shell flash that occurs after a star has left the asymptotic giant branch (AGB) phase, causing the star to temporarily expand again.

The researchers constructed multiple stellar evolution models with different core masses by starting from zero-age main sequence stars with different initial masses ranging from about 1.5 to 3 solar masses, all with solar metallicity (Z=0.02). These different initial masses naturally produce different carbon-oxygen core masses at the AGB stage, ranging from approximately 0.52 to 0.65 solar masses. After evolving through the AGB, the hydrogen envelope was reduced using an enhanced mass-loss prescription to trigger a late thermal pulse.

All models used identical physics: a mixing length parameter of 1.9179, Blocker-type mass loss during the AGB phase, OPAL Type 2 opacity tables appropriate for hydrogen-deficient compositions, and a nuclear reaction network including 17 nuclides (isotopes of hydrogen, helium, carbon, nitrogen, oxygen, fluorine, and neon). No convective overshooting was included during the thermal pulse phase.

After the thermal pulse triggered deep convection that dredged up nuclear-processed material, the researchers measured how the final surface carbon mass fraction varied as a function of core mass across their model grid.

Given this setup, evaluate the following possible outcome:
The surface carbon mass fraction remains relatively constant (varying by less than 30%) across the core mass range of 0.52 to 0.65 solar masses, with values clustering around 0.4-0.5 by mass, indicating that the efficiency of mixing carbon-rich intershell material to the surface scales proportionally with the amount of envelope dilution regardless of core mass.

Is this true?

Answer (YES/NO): NO